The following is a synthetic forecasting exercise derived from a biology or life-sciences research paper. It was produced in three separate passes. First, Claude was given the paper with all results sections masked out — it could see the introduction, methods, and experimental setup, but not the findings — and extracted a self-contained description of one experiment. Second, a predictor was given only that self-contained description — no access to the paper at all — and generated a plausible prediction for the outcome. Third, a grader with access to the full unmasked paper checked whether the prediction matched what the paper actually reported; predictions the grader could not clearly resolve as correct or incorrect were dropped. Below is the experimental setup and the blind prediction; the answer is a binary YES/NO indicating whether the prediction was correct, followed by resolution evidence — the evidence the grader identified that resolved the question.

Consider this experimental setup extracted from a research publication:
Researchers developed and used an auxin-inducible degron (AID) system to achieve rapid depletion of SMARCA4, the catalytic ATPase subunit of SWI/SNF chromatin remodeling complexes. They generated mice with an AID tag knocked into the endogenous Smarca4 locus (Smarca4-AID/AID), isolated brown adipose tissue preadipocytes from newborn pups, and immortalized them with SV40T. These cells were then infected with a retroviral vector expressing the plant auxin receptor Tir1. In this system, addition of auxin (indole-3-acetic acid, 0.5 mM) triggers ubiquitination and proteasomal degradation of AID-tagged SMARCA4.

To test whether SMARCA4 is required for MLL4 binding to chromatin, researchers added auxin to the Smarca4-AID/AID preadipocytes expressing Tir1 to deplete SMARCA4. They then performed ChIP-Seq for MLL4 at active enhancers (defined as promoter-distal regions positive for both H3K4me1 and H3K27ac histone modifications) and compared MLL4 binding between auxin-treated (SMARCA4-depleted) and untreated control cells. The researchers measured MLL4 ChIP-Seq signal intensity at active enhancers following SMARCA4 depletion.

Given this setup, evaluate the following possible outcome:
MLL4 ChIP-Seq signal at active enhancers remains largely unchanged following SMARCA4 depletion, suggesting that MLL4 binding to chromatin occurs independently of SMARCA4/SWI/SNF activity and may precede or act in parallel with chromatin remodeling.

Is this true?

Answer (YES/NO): NO